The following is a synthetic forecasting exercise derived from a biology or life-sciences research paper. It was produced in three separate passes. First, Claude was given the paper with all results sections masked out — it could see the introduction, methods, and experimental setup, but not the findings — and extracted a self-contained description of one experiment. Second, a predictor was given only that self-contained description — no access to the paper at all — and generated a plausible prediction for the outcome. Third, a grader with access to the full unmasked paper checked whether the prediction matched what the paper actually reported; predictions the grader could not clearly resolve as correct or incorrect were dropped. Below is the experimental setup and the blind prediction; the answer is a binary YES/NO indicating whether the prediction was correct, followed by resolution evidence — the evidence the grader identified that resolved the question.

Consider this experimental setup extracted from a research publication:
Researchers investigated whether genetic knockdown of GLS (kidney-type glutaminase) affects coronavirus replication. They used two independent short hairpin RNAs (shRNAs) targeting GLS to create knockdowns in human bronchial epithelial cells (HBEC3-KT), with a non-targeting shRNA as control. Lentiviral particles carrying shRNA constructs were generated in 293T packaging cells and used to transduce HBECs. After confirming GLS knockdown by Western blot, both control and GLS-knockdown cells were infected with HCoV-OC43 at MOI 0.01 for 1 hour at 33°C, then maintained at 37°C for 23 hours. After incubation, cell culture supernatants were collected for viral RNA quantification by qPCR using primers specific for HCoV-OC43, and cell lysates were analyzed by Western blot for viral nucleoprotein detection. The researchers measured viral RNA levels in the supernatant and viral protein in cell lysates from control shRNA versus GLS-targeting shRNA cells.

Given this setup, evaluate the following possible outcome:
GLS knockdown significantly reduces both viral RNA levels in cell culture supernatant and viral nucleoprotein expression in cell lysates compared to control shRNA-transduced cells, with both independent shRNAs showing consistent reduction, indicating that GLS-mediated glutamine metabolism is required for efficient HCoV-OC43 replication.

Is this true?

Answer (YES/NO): YES